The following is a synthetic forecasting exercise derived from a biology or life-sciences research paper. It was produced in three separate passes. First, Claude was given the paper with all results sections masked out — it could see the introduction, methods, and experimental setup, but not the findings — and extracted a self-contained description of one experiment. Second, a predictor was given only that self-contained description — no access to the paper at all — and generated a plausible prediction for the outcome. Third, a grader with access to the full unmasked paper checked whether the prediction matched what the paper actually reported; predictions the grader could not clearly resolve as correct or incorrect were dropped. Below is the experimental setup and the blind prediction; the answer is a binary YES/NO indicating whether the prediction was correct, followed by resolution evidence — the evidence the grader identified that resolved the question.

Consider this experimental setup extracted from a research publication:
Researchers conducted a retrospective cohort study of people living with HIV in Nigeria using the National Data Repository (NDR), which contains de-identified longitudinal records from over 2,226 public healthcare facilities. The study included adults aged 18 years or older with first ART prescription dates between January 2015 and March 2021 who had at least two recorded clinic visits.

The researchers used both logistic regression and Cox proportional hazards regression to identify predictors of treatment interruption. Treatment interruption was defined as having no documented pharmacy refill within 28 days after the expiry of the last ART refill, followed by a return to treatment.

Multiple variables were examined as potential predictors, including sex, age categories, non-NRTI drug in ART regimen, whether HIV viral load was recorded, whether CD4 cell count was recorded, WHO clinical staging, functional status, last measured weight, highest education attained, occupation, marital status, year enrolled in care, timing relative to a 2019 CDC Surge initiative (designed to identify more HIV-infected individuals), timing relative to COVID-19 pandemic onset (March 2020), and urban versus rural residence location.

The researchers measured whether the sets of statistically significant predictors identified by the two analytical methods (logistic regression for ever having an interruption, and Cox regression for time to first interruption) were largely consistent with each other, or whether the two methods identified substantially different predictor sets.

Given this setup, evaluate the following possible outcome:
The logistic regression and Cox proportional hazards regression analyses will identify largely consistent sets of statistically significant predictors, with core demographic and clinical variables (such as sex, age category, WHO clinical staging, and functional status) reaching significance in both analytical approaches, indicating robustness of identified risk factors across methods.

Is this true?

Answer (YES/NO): NO